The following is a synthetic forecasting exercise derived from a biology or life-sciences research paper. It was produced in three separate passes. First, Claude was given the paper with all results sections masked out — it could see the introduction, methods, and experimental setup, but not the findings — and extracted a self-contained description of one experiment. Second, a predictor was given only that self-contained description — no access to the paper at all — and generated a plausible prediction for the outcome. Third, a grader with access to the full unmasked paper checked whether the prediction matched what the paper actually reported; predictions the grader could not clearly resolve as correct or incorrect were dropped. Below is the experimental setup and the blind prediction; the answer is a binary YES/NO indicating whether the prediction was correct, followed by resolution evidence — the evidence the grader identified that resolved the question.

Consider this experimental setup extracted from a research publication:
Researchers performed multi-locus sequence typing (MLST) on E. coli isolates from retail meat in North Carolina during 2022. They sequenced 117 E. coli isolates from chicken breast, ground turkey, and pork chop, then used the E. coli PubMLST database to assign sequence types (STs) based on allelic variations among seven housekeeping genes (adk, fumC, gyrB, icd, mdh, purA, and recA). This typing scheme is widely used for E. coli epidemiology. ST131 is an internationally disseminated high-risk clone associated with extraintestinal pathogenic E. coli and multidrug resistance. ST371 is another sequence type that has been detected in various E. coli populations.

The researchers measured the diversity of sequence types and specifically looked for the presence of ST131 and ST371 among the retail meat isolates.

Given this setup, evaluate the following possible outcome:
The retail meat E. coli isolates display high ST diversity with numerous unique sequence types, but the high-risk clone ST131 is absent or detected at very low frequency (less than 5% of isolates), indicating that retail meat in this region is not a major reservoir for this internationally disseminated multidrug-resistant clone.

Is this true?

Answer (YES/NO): YES